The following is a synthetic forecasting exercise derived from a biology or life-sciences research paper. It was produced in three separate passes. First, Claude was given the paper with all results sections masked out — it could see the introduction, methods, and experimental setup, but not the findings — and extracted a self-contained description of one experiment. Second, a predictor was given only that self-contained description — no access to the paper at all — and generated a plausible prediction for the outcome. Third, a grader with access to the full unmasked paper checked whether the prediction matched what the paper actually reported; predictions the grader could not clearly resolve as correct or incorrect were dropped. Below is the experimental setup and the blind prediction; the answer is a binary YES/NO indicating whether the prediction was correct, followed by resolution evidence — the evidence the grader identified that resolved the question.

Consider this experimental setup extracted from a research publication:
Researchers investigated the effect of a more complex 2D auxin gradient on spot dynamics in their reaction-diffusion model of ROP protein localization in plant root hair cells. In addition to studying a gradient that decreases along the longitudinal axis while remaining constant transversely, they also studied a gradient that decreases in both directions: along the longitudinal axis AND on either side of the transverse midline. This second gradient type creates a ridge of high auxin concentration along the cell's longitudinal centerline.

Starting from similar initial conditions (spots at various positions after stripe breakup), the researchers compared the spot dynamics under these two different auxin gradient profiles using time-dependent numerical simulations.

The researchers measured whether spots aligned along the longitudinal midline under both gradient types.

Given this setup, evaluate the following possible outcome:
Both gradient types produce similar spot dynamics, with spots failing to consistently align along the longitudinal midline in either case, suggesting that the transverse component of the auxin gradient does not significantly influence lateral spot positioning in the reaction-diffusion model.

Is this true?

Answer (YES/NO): NO